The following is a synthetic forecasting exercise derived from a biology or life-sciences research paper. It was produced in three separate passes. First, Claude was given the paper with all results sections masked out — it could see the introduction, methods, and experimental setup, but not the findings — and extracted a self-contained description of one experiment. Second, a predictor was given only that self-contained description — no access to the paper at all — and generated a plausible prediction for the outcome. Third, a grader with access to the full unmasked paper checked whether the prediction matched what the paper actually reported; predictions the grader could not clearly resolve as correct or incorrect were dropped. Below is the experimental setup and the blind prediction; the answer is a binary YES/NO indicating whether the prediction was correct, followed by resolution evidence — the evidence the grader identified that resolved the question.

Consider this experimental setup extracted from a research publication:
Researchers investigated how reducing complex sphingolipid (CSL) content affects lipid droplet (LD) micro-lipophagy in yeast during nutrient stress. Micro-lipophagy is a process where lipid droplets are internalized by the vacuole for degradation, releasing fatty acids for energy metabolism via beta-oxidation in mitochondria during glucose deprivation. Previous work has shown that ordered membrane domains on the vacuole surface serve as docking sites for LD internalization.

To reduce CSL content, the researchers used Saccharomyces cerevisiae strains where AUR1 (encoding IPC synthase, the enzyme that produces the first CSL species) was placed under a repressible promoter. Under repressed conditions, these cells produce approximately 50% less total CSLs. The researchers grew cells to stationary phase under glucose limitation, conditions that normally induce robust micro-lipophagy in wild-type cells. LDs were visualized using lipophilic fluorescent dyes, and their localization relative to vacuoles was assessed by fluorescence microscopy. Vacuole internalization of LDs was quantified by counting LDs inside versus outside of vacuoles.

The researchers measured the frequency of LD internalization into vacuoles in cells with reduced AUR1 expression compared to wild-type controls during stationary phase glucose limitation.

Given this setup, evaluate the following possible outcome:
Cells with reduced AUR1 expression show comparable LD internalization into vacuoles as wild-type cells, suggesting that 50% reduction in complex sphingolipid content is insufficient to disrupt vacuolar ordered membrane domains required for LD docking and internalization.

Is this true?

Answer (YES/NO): NO